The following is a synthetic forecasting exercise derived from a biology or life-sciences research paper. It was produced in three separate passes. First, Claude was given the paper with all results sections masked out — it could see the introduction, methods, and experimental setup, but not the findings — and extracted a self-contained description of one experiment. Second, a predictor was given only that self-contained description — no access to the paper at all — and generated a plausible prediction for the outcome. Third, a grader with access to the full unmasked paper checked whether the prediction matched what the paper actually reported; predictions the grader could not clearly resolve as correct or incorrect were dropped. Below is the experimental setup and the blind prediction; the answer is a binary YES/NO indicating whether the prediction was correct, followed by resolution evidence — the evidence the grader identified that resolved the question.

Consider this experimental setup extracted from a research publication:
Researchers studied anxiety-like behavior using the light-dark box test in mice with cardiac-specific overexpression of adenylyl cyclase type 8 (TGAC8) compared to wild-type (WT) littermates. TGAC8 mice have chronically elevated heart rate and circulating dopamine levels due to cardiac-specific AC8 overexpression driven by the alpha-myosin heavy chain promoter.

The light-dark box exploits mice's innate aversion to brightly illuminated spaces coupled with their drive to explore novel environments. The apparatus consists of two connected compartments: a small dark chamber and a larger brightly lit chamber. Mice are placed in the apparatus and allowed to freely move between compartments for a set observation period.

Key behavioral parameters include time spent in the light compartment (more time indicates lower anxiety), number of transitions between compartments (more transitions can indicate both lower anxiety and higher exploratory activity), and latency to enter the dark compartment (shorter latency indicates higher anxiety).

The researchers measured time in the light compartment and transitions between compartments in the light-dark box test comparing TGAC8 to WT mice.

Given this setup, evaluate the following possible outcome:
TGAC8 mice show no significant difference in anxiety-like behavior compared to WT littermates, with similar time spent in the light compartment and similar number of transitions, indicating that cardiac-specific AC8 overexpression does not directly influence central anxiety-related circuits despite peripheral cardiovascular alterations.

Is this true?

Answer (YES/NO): YES